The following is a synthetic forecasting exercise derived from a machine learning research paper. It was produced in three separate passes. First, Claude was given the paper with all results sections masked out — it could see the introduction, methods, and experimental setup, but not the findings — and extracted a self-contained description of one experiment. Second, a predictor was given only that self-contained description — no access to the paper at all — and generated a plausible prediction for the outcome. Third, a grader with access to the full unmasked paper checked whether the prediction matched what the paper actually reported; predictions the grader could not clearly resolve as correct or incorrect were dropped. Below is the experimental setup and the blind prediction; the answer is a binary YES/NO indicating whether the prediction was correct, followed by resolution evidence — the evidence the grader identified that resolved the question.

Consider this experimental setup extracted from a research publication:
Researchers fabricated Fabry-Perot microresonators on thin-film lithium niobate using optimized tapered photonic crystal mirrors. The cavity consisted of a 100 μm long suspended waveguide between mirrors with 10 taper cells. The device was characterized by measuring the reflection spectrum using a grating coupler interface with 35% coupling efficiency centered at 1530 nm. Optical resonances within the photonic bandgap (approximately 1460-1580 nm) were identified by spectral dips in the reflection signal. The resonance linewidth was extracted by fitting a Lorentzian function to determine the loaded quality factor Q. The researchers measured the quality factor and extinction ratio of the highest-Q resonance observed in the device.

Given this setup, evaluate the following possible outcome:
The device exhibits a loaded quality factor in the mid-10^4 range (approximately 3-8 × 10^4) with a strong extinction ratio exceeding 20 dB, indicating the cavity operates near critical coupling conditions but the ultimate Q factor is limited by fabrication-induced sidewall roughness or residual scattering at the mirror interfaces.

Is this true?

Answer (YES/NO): NO